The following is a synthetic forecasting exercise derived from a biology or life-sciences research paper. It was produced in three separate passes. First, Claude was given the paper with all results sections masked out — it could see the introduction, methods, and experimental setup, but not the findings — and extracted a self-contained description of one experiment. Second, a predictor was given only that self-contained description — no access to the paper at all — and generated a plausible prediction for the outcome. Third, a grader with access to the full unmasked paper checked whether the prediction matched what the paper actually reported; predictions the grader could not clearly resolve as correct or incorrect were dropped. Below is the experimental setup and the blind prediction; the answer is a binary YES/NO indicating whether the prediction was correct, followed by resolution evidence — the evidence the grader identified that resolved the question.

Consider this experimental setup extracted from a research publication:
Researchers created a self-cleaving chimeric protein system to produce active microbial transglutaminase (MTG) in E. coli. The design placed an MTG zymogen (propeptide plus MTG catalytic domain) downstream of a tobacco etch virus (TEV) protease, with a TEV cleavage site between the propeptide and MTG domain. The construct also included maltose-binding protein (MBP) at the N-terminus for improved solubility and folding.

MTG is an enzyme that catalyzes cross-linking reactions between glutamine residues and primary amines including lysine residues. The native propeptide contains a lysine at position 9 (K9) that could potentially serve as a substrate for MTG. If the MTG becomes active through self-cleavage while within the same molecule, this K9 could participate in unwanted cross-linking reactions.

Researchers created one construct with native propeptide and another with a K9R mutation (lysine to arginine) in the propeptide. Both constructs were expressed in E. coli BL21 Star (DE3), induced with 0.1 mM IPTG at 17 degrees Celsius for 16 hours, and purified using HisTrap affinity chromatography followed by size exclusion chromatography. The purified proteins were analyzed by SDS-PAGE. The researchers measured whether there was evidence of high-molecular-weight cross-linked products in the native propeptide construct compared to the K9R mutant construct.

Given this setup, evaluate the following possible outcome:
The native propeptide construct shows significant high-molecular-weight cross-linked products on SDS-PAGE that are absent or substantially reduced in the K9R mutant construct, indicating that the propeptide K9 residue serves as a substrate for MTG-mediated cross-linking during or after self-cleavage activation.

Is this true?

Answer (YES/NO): NO